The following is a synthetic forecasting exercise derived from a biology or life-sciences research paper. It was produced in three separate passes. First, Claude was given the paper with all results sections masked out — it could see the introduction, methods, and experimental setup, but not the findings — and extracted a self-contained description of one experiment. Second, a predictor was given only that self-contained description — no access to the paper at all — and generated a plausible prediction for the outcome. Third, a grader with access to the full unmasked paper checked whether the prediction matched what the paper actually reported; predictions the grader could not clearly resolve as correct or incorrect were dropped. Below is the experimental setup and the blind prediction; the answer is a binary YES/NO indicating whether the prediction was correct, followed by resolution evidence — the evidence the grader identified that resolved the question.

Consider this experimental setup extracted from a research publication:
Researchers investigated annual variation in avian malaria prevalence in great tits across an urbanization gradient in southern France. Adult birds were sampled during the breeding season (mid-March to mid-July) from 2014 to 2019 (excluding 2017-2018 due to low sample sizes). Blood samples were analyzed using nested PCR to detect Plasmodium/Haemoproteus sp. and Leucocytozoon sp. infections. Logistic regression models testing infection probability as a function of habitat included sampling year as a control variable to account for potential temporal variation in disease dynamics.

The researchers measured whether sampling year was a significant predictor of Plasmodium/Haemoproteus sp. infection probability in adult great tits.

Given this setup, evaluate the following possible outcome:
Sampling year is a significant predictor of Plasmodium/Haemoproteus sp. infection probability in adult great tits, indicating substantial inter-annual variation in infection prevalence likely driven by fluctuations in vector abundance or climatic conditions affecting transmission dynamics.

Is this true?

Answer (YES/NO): NO